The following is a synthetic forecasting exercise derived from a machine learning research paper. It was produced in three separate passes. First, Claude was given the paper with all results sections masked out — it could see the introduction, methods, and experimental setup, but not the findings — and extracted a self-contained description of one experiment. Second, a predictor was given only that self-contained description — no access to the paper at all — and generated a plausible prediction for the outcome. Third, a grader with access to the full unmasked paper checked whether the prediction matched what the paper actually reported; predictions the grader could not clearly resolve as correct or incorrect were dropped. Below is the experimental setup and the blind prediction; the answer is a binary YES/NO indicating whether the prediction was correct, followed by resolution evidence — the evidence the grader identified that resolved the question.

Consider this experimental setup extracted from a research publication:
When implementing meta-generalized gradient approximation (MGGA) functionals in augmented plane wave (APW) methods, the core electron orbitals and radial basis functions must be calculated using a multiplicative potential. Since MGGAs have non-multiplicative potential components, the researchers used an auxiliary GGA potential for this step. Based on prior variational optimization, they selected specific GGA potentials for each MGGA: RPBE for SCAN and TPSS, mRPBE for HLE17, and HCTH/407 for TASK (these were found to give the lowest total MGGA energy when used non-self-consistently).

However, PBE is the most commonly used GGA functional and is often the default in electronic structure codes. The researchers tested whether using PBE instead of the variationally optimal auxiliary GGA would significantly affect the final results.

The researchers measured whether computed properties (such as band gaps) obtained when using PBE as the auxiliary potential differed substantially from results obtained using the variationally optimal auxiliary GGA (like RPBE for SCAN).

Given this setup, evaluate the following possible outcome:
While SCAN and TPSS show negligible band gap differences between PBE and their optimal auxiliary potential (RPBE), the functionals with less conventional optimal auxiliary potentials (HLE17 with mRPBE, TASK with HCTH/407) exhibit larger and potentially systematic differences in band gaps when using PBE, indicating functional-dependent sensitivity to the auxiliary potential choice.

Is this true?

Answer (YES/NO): YES